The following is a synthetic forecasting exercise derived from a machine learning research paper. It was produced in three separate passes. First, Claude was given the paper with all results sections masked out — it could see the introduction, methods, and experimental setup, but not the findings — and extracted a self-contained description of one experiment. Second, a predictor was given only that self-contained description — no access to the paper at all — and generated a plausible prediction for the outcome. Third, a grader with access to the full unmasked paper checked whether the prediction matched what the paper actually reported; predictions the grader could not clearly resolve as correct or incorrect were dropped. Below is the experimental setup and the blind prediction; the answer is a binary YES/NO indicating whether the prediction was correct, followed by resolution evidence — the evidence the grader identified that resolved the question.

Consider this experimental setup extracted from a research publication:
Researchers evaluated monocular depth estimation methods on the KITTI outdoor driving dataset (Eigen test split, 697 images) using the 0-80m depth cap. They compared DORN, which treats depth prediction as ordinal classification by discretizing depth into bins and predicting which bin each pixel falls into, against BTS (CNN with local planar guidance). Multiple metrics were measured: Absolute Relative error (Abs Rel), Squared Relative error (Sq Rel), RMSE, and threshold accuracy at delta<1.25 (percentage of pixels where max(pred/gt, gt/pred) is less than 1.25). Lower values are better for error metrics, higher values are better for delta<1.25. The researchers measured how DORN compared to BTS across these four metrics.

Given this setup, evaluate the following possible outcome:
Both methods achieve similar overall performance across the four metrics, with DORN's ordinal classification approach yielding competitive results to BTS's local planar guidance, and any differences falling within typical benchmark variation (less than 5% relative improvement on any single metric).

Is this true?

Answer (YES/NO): NO